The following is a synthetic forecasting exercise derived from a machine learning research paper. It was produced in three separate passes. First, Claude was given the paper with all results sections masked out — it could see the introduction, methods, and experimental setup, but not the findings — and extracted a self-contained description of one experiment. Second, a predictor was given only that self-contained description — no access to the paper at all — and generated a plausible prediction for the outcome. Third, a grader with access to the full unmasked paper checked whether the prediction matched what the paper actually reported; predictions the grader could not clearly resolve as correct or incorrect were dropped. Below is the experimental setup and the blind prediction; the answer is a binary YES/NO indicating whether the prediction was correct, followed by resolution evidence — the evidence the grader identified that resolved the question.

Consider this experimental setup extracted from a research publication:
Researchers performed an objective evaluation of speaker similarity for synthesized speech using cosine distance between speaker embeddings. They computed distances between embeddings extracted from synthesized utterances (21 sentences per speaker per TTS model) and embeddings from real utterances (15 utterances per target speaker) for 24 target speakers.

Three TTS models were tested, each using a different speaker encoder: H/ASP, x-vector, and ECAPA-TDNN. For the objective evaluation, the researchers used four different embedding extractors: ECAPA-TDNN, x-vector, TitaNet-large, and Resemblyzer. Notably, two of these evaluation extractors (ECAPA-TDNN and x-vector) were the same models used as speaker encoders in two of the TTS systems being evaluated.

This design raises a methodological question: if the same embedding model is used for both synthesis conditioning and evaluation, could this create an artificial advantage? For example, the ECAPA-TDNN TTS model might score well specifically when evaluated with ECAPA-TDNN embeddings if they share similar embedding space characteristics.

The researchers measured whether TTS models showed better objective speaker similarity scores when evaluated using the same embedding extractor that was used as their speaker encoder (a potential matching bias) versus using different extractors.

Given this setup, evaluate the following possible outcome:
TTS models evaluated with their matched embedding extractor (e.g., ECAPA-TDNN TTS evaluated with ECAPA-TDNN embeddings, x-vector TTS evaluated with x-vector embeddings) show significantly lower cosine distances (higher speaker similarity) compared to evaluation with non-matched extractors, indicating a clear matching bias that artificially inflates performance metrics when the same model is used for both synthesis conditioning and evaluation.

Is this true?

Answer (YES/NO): NO